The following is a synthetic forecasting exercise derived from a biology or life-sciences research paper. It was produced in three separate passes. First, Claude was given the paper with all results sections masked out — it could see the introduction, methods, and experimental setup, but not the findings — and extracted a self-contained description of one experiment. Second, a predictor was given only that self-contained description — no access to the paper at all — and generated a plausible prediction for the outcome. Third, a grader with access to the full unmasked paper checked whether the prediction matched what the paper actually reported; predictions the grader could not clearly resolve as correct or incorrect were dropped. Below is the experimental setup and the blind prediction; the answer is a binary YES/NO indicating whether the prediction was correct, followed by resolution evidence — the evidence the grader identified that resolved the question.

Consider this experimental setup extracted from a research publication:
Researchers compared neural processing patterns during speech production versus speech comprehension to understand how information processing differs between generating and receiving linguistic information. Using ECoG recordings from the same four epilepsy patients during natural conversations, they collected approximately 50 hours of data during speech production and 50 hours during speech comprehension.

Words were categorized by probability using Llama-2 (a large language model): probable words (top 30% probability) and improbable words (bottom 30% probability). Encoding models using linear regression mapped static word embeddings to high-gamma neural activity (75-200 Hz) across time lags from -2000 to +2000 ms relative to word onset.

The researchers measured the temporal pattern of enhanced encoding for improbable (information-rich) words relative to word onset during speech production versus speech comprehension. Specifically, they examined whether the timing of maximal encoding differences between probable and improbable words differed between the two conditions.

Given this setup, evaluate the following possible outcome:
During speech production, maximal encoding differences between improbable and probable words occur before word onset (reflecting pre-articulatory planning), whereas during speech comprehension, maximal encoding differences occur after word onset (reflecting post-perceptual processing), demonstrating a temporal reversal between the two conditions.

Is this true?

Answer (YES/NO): YES